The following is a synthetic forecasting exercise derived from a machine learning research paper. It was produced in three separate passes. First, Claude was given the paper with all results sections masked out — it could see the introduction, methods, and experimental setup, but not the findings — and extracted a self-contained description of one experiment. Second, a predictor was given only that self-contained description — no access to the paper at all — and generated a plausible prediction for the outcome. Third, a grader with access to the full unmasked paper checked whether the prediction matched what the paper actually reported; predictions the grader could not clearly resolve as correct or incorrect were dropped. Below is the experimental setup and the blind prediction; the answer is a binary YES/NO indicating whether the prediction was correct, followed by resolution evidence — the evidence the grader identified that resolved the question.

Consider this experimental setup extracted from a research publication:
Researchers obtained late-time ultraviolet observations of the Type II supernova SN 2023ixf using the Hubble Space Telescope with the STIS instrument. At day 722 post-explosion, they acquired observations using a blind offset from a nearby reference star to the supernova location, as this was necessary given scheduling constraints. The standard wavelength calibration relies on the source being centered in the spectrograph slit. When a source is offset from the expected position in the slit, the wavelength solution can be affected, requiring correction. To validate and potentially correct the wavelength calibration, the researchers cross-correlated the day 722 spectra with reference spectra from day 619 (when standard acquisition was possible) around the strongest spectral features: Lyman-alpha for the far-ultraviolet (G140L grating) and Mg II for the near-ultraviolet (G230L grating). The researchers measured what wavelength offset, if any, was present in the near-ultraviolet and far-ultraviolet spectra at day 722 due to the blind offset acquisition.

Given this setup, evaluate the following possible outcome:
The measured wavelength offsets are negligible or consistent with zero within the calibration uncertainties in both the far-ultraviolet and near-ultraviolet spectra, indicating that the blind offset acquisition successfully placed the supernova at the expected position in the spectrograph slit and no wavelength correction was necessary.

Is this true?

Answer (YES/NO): NO